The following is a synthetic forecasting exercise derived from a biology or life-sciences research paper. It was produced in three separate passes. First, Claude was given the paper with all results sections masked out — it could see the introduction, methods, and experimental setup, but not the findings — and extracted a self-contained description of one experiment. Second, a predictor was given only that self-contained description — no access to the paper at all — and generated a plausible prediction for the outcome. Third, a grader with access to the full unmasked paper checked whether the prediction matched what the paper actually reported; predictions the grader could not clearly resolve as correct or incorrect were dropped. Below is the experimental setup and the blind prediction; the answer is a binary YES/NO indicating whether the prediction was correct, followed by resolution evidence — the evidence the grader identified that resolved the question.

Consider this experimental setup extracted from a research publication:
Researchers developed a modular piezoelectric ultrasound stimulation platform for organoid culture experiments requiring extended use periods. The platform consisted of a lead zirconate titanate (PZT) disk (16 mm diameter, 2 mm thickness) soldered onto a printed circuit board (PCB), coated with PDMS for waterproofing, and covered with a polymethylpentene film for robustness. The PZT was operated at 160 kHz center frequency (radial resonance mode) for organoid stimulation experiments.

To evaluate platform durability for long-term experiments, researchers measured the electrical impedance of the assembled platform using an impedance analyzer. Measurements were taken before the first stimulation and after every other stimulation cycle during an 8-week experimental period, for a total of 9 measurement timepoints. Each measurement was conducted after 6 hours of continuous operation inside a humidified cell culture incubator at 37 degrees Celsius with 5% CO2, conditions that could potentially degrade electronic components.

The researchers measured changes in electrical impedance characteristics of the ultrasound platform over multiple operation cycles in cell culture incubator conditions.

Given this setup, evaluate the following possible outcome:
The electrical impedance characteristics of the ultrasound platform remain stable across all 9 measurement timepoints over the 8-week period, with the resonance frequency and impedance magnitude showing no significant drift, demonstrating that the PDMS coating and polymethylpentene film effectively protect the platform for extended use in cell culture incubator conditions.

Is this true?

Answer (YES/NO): YES